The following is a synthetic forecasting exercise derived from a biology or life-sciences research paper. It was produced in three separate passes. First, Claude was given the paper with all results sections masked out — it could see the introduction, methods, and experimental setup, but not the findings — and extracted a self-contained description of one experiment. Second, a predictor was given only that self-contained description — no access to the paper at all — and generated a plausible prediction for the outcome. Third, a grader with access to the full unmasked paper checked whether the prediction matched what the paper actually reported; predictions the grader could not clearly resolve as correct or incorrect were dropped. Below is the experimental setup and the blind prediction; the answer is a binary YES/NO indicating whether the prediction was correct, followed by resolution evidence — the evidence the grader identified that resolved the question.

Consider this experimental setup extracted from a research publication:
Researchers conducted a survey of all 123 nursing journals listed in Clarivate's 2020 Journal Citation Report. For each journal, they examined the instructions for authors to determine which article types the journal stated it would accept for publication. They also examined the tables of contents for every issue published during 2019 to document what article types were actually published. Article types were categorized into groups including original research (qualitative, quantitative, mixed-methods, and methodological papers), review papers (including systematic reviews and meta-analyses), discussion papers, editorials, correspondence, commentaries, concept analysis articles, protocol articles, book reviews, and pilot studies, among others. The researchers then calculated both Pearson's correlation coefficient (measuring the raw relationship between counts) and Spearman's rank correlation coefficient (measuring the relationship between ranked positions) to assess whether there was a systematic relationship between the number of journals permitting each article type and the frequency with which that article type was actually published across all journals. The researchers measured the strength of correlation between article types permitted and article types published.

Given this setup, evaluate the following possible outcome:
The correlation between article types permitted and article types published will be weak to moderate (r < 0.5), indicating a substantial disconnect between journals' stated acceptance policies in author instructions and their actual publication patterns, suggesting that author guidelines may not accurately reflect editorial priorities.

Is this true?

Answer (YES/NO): NO